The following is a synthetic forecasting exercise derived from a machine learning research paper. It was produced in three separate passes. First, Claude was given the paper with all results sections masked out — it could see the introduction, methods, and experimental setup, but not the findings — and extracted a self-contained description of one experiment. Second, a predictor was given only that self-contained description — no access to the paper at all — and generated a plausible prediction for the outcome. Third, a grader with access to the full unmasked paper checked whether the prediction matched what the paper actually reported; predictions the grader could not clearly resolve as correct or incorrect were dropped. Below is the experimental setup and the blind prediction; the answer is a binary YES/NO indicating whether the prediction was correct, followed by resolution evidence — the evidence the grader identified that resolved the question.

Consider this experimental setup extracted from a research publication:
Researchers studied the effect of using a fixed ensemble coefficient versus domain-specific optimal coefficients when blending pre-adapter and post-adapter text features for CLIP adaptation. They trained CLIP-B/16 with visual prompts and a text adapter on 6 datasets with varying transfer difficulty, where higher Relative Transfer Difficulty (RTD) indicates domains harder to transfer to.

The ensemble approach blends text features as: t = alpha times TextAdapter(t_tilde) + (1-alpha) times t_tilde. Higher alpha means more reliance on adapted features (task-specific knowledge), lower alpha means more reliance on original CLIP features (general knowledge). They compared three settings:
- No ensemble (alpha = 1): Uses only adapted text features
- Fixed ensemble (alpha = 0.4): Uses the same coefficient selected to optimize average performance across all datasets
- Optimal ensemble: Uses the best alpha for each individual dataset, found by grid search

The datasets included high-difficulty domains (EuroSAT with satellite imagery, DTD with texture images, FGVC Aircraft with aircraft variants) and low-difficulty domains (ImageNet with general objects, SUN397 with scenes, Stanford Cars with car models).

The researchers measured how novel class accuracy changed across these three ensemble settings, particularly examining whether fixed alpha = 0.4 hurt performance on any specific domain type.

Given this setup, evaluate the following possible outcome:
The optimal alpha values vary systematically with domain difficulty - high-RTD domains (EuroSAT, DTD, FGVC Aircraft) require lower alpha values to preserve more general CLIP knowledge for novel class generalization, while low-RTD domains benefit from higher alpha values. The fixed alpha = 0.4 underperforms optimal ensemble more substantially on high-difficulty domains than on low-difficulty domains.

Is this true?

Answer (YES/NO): NO